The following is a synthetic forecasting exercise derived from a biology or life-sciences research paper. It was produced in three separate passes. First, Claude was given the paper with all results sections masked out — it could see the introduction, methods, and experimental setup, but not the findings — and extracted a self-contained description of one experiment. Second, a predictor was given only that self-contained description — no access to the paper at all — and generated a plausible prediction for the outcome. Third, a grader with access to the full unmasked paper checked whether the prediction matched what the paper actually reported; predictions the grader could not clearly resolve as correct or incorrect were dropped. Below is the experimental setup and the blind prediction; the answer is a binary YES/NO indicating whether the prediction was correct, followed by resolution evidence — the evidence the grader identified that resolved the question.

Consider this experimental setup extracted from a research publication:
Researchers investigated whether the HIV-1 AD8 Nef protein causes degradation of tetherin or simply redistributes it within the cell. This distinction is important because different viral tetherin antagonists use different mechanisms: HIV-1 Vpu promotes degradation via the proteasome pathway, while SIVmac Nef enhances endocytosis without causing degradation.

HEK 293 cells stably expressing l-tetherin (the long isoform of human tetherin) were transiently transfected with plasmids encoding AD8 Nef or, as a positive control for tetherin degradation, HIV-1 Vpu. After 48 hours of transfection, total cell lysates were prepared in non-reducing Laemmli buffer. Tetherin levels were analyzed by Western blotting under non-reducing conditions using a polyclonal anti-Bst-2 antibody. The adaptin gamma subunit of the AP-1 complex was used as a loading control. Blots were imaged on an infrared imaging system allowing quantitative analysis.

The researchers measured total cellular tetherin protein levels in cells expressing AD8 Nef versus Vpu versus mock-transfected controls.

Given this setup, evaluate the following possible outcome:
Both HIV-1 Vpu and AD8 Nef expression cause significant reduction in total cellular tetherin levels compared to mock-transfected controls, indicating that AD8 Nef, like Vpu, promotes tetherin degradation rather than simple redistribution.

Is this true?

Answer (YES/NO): NO